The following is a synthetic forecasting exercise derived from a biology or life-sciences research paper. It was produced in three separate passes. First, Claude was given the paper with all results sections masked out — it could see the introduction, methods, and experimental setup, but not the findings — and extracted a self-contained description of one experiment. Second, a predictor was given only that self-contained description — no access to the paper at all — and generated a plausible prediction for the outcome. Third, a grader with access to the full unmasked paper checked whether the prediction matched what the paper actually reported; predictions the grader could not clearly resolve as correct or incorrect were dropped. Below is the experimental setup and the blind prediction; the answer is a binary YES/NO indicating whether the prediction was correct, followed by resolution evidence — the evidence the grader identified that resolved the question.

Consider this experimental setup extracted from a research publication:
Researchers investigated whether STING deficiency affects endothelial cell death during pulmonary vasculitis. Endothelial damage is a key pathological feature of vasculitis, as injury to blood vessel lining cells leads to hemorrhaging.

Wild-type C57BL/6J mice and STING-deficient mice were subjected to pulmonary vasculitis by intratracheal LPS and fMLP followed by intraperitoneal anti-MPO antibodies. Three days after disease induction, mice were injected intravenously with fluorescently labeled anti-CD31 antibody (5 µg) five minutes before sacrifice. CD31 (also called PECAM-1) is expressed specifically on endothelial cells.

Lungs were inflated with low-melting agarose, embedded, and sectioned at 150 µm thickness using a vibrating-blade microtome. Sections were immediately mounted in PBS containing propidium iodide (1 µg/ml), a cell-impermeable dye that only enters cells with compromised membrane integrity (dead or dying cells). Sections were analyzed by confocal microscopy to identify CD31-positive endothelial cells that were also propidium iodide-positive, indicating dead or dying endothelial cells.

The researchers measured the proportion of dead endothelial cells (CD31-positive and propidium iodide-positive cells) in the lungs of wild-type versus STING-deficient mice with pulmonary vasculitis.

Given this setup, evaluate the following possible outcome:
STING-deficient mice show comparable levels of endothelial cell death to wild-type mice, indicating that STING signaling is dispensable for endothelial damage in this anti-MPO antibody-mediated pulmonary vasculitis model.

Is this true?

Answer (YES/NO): NO